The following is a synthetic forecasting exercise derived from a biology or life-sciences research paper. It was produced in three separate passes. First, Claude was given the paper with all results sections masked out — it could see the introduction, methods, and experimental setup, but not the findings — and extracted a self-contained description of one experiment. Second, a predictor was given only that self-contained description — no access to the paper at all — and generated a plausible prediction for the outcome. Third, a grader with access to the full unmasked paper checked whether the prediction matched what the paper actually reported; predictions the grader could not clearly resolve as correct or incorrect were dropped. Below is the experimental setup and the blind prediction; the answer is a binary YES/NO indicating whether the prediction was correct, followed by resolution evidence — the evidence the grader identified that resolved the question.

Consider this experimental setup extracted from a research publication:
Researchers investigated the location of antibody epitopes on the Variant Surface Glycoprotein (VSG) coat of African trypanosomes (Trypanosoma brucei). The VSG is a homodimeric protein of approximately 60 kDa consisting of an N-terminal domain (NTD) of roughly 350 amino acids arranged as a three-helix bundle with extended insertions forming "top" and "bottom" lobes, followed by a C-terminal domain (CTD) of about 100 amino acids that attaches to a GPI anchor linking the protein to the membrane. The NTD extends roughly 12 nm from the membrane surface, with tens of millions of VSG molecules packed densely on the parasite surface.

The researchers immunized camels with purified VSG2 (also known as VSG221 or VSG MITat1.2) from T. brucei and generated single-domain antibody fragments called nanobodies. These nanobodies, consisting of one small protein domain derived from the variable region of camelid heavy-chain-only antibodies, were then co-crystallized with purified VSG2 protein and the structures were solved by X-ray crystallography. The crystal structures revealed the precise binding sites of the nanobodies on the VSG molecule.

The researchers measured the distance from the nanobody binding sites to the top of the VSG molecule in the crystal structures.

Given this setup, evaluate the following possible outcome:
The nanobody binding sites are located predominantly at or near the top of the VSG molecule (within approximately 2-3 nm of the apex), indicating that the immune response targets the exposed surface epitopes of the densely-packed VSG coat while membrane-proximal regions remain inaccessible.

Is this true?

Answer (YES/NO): NO